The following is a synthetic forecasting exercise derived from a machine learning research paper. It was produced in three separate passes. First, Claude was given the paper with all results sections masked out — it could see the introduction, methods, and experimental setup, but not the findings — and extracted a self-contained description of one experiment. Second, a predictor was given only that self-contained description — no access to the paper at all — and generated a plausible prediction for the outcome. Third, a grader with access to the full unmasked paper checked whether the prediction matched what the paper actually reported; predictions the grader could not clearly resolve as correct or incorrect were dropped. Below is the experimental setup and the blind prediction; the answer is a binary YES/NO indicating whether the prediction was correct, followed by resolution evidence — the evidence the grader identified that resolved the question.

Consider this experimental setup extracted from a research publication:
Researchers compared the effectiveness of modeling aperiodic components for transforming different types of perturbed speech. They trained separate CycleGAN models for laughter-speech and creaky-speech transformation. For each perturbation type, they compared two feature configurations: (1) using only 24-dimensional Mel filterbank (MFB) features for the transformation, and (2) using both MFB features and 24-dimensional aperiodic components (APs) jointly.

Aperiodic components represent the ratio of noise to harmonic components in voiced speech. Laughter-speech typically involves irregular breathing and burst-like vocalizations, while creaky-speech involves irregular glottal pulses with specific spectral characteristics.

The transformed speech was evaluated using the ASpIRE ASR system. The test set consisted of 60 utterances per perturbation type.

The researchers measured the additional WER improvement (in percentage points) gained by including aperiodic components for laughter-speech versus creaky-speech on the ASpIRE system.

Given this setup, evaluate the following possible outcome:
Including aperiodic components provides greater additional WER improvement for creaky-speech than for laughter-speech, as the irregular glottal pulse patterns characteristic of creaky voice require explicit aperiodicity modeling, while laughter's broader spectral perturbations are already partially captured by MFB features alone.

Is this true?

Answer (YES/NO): NO